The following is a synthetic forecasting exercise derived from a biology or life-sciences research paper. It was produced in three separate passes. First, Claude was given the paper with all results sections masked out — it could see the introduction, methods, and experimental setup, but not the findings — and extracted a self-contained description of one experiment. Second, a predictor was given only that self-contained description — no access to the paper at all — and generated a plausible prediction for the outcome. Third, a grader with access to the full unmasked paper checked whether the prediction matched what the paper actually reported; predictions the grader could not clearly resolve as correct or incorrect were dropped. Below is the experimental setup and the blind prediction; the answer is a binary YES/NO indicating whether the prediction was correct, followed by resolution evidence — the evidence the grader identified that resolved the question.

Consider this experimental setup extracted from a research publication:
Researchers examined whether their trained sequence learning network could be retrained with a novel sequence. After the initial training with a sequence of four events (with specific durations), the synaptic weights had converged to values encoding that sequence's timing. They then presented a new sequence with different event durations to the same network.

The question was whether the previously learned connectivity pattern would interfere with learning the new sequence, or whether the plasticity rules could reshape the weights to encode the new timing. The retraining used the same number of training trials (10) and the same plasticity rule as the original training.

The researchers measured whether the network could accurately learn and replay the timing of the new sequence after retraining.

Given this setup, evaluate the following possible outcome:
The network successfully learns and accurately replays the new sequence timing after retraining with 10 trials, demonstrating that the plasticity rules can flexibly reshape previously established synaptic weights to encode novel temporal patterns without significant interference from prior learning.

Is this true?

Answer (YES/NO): YES